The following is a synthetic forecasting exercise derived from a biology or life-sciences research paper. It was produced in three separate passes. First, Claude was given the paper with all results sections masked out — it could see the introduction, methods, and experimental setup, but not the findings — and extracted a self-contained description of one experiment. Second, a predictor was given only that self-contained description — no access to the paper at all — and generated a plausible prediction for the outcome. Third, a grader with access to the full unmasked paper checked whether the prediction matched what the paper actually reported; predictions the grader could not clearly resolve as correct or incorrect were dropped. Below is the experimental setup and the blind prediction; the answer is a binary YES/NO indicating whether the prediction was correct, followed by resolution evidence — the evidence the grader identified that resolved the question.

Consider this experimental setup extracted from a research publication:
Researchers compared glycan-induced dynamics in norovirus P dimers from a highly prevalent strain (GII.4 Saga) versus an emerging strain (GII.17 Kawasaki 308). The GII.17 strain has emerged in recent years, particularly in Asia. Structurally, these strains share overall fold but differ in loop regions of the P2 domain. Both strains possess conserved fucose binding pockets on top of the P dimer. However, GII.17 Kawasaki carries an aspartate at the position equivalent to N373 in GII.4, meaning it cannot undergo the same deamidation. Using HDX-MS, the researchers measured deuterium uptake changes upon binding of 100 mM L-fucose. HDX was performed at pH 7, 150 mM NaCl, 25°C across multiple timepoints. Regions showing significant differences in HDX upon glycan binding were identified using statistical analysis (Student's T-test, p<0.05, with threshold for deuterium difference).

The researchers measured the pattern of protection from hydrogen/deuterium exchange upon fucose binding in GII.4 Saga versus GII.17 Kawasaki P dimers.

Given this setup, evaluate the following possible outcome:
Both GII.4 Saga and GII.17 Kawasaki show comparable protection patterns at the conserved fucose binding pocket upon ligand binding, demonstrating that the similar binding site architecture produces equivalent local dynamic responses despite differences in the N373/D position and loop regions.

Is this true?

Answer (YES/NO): YES